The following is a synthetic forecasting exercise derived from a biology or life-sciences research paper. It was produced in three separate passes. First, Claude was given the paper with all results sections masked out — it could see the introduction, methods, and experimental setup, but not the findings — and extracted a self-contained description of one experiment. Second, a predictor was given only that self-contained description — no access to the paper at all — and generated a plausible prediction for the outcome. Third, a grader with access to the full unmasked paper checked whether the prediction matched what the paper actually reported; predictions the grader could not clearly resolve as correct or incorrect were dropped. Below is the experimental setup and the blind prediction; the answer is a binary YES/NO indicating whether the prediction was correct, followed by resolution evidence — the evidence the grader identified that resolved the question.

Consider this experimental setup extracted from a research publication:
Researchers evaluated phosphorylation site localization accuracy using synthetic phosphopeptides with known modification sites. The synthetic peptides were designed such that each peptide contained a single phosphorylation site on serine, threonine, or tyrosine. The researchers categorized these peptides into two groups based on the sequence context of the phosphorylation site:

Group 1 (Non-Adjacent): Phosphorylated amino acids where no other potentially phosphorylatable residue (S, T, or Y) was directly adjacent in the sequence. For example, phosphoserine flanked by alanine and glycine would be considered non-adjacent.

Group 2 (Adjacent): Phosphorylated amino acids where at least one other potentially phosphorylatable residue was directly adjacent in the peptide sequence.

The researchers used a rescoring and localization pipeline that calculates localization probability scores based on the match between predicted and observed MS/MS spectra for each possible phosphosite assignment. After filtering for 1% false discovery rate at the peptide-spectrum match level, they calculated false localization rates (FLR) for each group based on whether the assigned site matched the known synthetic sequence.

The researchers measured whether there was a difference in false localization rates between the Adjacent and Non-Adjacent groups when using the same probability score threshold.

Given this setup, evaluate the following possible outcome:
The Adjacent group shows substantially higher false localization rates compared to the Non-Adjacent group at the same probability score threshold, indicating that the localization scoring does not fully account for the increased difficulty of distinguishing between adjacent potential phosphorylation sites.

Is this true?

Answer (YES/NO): YES